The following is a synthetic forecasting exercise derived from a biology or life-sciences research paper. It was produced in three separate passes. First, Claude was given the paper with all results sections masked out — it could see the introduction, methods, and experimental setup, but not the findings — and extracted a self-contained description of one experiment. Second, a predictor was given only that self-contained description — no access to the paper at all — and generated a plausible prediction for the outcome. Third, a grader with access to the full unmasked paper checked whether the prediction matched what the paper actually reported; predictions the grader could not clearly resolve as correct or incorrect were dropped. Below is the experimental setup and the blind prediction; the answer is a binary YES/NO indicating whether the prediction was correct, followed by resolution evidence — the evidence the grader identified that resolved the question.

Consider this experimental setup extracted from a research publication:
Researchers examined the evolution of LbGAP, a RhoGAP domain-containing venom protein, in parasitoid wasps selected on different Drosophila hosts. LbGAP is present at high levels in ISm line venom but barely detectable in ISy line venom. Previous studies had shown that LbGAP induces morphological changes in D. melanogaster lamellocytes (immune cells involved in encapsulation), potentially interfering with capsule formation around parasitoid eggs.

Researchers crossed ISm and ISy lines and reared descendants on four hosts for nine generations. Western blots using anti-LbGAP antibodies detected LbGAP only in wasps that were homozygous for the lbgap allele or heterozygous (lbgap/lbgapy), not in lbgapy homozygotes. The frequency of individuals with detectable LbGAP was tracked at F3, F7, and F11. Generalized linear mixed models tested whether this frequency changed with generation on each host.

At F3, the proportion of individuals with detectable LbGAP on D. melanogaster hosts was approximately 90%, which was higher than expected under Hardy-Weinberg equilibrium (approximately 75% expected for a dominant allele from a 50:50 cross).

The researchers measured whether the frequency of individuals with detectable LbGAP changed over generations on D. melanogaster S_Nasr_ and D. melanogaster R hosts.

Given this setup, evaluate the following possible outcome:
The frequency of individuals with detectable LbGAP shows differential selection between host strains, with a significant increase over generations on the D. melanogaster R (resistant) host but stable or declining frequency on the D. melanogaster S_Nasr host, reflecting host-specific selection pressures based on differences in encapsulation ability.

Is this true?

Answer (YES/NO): NO